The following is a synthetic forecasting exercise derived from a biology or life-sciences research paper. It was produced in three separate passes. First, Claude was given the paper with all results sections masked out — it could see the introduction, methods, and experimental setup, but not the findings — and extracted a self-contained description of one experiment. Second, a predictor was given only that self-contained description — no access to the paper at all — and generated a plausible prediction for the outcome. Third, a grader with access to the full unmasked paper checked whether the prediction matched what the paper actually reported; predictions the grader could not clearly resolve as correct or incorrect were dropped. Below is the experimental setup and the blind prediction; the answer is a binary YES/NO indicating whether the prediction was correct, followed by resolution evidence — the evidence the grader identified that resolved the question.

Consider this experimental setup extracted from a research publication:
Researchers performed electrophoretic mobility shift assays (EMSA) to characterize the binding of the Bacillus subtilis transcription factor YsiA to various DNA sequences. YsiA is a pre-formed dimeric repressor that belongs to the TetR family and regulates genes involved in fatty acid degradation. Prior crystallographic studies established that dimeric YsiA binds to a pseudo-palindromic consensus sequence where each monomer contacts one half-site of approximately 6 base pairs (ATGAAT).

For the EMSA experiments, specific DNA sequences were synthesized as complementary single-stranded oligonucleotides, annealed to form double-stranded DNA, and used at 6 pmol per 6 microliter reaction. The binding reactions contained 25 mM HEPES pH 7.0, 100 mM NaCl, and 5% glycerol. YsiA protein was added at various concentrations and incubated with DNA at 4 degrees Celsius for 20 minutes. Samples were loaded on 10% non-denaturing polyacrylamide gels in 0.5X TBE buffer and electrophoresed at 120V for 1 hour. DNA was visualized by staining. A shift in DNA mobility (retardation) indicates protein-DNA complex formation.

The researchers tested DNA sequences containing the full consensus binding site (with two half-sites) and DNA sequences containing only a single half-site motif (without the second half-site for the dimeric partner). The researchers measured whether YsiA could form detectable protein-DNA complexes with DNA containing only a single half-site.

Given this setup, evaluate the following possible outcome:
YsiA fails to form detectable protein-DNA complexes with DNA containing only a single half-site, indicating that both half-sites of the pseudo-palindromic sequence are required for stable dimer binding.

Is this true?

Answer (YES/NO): NO